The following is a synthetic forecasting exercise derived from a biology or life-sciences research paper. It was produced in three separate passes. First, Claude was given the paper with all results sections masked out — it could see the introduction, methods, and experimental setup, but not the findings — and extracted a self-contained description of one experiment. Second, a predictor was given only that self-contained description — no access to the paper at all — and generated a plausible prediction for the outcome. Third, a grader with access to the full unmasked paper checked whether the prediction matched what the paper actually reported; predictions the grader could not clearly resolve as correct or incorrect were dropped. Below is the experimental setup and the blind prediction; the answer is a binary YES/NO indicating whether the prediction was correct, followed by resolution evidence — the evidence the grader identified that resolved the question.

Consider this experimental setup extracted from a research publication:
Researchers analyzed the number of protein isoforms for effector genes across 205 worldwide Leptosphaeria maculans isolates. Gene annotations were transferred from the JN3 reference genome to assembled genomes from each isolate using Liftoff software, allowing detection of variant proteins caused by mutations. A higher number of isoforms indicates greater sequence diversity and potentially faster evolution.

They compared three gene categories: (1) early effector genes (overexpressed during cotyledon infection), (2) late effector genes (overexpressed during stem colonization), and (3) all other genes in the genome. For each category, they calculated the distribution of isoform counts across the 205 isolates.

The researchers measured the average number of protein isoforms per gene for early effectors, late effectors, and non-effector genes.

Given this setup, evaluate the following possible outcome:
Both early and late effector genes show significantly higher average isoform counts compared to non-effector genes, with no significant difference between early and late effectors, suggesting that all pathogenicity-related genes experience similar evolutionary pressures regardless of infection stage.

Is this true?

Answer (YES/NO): NO